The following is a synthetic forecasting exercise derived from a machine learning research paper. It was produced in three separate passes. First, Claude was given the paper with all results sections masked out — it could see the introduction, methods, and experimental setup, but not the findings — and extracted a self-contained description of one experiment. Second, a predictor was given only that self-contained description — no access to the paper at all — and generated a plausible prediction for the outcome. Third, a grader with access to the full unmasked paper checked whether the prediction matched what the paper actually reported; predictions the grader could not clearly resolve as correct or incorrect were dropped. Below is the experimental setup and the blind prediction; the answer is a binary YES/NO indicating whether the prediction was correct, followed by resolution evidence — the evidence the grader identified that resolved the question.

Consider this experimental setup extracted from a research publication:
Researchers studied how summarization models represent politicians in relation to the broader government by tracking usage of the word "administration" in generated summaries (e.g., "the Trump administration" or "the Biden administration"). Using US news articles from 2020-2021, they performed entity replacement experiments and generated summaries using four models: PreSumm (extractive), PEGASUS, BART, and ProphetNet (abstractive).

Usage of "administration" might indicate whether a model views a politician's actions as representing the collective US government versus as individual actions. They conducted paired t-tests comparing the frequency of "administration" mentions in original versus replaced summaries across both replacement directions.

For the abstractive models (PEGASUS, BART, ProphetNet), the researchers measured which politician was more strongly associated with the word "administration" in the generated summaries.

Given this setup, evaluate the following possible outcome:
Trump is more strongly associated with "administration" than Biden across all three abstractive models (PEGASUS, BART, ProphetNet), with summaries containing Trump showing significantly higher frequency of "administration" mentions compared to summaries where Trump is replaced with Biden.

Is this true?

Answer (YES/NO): NO